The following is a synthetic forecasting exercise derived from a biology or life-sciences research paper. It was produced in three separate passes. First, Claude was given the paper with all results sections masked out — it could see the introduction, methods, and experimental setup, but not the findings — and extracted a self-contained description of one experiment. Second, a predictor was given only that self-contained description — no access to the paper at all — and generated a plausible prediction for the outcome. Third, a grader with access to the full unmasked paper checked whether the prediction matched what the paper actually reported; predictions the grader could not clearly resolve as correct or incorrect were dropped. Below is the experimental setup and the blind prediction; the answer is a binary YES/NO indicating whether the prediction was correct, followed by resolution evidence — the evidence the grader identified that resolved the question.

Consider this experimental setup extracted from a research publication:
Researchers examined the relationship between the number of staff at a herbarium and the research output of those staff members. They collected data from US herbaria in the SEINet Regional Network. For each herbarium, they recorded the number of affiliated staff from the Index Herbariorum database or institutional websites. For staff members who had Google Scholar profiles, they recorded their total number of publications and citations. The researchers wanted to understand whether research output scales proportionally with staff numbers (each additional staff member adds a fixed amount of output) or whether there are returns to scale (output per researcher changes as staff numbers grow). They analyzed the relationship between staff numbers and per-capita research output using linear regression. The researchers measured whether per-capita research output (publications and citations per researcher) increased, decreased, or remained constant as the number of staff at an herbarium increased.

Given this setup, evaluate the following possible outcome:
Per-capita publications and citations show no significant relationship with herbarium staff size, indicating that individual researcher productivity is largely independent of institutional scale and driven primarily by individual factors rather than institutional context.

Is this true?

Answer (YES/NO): NO